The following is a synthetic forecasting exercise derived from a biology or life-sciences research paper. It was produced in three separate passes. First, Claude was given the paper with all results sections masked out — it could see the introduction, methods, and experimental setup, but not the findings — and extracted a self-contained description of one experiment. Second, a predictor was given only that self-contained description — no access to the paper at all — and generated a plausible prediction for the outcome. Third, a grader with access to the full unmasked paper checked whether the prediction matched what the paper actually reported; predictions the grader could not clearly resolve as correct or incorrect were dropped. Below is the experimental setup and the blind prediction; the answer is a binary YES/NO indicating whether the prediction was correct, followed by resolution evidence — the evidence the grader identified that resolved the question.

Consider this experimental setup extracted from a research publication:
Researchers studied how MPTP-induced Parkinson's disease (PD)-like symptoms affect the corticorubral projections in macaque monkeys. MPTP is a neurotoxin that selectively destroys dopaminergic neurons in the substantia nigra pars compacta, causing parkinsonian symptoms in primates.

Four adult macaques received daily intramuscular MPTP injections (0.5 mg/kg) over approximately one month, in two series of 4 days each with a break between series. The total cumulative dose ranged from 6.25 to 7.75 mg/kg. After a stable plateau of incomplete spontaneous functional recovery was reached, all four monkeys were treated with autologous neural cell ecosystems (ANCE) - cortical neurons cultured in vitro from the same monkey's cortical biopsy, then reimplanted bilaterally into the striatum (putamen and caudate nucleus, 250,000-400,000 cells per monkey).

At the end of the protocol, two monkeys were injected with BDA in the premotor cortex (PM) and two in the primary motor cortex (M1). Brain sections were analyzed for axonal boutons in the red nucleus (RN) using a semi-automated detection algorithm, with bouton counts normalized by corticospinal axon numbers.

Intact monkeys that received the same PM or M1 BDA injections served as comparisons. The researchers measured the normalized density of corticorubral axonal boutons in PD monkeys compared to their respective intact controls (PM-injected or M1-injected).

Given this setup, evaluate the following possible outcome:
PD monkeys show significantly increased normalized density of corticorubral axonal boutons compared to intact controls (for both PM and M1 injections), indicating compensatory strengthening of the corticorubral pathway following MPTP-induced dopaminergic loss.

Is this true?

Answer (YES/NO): NO